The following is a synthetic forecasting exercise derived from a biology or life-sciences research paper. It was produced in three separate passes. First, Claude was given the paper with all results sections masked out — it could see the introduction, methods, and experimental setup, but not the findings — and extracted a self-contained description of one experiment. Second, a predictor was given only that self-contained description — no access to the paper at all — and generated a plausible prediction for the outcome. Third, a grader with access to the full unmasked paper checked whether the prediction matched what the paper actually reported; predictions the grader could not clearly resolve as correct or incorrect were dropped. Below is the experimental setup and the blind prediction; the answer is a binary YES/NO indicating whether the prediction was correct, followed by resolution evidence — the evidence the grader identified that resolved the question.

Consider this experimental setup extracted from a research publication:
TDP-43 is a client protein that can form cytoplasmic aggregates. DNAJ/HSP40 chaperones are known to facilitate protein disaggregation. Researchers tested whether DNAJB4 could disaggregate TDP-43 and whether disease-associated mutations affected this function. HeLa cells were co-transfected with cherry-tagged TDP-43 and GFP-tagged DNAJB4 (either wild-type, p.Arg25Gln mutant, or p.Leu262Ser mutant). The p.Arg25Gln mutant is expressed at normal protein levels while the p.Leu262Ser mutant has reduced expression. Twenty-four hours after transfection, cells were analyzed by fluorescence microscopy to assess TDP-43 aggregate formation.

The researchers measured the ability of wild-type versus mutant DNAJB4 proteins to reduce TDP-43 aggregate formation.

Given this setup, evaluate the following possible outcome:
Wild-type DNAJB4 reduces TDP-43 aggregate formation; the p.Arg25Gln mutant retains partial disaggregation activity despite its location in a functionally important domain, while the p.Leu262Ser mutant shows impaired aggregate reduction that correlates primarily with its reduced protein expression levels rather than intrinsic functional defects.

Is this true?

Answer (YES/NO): NO